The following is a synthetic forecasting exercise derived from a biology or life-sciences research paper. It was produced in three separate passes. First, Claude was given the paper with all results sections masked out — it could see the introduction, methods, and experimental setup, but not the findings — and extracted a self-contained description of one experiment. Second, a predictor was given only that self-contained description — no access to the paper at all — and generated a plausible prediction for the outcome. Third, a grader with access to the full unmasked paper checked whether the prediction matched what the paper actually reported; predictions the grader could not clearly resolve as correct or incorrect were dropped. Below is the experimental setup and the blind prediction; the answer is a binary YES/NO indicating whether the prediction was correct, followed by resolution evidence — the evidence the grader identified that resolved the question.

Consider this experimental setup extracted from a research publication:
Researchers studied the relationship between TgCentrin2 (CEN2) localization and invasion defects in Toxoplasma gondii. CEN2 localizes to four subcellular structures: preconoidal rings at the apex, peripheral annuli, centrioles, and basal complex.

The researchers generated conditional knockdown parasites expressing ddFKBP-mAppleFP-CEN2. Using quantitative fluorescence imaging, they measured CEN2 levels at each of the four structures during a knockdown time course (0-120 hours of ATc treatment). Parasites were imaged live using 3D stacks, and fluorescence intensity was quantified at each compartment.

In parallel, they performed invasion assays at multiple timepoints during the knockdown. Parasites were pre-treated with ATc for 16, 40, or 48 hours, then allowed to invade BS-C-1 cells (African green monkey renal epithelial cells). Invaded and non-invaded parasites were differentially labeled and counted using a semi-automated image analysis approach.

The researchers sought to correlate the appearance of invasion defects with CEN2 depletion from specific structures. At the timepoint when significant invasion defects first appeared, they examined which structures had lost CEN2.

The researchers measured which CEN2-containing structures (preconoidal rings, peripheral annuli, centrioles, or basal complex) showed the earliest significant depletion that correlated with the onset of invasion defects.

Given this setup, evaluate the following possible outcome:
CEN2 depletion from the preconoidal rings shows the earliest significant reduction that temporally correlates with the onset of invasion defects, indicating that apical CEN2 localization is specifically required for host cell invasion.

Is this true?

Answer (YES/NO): NO